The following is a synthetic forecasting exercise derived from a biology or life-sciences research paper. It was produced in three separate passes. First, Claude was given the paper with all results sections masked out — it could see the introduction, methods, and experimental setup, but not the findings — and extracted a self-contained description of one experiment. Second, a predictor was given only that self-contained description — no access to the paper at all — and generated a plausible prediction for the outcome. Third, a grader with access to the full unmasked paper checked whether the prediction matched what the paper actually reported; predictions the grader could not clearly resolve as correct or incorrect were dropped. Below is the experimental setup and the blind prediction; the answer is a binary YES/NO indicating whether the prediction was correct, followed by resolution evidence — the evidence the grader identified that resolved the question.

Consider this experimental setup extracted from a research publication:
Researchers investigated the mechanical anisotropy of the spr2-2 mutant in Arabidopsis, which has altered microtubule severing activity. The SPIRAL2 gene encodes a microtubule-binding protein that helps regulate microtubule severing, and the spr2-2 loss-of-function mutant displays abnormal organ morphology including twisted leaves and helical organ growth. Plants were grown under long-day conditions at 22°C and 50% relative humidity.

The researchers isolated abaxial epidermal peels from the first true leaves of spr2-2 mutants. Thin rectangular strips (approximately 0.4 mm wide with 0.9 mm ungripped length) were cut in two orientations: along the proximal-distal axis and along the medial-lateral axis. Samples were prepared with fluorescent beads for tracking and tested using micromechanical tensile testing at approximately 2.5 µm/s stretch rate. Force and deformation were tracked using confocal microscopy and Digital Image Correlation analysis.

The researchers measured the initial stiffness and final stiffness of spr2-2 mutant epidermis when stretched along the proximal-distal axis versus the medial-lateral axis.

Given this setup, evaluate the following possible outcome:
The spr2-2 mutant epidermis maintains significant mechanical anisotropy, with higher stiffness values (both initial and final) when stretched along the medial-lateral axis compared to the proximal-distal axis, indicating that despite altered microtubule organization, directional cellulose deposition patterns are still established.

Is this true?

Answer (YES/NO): NO